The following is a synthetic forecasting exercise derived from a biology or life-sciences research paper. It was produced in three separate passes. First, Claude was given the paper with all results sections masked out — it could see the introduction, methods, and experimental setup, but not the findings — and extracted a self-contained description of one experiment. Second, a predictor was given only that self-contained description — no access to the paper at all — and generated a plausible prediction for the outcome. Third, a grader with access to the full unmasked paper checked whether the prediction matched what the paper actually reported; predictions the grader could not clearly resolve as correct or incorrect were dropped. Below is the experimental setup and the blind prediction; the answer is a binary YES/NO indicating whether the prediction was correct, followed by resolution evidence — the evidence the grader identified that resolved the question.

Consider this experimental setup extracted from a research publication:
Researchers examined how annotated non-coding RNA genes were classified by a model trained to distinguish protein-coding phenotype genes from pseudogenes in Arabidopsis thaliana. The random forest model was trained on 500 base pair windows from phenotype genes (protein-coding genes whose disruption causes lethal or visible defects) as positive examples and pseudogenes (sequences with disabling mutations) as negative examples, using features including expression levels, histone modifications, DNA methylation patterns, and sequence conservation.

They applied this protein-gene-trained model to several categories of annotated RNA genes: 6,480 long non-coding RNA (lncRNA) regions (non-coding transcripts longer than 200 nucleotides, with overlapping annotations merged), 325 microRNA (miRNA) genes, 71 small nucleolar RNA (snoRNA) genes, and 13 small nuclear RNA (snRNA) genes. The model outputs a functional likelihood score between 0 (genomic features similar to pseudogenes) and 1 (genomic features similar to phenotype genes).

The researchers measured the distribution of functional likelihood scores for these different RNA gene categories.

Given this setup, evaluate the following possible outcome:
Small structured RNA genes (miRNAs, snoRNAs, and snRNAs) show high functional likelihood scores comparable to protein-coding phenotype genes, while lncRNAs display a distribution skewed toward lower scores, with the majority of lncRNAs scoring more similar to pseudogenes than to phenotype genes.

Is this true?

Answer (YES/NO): NO